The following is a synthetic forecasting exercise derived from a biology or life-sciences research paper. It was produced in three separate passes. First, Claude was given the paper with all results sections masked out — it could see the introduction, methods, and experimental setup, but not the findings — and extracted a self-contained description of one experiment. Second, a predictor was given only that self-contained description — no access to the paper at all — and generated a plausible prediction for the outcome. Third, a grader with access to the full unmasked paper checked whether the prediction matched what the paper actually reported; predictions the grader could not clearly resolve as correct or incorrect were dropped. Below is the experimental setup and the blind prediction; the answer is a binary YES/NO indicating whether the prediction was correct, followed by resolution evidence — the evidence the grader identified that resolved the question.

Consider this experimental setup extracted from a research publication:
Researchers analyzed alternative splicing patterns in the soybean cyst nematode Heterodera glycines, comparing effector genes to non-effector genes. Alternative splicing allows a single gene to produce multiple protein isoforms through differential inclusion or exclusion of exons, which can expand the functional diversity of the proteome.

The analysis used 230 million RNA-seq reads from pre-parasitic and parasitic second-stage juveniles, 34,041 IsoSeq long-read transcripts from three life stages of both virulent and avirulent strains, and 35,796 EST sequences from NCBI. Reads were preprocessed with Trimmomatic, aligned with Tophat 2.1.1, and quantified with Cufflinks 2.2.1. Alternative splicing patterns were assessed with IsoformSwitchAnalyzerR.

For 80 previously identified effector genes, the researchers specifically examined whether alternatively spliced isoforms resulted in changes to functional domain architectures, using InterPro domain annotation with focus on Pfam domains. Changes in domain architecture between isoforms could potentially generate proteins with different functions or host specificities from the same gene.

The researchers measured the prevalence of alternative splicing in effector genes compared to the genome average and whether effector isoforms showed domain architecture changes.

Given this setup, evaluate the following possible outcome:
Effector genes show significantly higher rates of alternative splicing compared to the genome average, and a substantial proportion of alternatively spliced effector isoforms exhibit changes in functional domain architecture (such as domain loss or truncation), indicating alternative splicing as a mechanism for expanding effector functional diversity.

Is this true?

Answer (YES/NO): NO